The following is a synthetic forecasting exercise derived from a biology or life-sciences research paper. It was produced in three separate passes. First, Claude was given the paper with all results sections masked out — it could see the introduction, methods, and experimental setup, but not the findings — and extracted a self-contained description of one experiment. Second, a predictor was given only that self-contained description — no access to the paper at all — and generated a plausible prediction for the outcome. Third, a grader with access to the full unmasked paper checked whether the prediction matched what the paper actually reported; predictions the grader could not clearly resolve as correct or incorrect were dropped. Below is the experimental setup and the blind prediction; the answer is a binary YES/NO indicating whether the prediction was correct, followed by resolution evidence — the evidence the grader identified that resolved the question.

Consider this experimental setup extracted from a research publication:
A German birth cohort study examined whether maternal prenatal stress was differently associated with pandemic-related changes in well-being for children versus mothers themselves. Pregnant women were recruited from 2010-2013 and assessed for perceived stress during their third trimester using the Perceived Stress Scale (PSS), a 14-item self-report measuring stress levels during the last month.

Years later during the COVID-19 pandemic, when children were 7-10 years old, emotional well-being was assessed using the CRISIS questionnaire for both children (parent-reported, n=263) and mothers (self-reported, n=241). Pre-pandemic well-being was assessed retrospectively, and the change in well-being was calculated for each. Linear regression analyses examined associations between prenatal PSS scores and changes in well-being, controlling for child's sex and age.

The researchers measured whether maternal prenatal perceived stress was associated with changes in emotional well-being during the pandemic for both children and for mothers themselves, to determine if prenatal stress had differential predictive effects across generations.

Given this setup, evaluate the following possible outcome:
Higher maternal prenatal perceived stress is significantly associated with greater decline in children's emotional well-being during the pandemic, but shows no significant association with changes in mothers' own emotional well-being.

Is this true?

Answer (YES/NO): YES